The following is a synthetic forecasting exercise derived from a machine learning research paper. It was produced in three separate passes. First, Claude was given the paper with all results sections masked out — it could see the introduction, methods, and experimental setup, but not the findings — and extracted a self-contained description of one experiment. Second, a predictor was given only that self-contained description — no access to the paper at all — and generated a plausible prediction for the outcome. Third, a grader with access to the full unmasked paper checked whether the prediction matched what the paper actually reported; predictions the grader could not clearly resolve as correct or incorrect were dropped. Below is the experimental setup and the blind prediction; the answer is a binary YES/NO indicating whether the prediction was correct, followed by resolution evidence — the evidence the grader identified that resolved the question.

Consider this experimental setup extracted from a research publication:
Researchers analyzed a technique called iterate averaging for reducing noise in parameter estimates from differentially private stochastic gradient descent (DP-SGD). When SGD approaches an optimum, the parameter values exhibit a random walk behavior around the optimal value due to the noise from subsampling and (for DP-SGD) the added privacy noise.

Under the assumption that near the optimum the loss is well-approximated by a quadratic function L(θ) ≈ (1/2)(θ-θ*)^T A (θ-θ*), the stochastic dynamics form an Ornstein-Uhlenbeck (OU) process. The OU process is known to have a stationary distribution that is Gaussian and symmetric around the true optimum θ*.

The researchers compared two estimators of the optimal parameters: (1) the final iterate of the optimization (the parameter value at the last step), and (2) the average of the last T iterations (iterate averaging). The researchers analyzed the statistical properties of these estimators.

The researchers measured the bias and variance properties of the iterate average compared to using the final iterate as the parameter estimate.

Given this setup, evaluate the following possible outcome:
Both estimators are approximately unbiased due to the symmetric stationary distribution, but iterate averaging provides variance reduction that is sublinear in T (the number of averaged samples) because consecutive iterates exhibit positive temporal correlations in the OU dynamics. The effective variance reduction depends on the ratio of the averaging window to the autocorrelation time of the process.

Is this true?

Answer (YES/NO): NO